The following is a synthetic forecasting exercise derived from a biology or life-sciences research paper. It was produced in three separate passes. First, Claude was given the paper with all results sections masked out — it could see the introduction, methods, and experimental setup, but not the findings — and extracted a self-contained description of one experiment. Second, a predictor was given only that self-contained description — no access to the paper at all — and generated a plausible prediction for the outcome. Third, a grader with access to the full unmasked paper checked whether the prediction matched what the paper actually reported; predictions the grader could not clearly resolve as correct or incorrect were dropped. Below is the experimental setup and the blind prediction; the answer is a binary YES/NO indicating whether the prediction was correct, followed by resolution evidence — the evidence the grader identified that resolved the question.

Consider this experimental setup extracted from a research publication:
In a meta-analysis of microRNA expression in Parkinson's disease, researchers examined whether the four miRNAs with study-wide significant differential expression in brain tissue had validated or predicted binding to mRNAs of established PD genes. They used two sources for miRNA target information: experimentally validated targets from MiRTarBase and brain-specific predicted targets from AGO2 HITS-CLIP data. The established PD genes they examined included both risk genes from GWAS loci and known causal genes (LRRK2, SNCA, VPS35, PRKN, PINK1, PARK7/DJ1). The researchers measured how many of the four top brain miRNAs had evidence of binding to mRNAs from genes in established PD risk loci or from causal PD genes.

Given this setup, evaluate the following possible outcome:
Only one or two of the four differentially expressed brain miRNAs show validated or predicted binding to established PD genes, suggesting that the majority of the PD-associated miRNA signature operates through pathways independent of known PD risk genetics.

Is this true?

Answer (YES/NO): NO